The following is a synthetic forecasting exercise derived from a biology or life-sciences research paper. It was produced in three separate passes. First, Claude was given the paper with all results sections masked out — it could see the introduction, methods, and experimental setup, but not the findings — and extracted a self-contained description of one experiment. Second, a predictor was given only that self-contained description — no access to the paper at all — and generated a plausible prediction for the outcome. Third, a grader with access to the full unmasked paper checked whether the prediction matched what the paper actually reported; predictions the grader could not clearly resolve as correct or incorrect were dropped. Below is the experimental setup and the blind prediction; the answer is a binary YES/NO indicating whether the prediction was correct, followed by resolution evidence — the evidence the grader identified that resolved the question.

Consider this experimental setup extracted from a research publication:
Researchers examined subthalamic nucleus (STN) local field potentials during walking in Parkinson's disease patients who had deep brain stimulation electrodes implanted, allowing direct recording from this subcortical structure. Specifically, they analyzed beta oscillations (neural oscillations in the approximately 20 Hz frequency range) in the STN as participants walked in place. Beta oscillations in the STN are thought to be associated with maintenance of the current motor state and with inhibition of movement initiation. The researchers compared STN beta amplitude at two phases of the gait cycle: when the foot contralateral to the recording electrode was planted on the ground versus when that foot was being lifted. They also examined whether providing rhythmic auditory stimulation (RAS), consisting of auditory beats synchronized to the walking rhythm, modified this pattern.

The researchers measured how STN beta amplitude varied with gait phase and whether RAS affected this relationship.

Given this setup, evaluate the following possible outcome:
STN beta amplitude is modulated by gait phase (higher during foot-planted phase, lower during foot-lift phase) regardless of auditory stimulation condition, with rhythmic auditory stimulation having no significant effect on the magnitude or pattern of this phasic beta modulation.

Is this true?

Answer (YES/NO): NO